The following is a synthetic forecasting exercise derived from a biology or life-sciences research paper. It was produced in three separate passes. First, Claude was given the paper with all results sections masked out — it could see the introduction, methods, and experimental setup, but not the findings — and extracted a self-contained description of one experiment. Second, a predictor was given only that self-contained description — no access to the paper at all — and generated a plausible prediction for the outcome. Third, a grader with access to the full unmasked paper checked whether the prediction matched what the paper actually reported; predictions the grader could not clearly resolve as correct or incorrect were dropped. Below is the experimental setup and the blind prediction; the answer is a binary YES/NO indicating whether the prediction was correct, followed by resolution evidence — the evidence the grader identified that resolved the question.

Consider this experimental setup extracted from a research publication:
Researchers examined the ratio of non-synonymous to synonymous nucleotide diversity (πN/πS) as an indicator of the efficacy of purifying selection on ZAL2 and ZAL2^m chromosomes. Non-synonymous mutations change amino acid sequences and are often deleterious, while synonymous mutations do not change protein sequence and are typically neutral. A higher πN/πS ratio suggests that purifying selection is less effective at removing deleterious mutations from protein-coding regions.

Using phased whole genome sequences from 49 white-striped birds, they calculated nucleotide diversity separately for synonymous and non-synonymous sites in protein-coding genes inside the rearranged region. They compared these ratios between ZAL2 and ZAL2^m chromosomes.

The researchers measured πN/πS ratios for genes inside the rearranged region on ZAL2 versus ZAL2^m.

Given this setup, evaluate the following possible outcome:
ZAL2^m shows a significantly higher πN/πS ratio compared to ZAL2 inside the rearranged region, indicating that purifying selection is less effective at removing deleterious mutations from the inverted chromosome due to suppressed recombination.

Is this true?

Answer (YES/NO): YES